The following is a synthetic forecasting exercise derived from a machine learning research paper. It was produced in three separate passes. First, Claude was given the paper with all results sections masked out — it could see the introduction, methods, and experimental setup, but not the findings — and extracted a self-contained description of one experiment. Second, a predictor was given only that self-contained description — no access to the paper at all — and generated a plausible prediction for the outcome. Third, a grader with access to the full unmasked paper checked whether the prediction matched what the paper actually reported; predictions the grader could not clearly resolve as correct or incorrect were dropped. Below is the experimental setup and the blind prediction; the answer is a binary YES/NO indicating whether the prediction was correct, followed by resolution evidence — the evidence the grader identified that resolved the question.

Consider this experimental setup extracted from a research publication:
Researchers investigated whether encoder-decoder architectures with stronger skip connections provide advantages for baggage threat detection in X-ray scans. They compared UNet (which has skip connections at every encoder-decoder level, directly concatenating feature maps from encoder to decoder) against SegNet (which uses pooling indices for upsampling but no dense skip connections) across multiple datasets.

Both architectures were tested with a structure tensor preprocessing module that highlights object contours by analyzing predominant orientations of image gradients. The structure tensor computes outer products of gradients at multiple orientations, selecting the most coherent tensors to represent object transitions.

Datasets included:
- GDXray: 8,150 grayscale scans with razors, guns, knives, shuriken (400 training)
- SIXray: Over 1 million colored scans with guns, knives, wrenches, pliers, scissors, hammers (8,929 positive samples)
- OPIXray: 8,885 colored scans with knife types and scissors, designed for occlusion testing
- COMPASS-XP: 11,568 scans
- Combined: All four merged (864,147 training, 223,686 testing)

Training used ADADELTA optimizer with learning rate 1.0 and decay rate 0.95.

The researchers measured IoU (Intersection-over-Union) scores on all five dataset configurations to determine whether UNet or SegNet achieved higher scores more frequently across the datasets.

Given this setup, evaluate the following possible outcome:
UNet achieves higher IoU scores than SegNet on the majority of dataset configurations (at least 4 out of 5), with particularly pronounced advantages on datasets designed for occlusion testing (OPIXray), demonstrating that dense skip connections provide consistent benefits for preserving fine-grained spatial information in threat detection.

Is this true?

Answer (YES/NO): NO